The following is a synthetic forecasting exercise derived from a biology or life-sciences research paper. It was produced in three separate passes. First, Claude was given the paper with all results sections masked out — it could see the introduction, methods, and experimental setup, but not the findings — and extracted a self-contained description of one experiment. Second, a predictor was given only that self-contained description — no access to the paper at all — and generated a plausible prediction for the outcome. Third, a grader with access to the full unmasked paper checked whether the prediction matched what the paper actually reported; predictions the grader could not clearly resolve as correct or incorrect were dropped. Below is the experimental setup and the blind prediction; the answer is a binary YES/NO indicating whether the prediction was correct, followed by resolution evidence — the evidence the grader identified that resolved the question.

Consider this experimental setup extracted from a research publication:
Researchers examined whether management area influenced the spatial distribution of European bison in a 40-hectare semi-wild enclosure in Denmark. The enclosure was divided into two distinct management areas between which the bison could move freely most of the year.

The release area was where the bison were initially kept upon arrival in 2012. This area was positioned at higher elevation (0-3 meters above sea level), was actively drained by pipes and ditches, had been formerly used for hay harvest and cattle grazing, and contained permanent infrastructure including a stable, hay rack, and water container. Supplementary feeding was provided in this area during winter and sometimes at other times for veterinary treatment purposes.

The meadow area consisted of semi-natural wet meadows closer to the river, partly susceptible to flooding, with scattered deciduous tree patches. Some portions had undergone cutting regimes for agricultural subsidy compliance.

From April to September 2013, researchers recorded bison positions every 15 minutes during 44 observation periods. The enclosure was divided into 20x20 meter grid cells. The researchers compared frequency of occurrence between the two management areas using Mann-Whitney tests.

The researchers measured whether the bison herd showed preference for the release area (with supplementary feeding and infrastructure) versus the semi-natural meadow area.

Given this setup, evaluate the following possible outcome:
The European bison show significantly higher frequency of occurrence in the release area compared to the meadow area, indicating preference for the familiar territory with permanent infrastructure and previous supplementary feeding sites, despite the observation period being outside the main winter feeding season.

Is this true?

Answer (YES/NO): YES